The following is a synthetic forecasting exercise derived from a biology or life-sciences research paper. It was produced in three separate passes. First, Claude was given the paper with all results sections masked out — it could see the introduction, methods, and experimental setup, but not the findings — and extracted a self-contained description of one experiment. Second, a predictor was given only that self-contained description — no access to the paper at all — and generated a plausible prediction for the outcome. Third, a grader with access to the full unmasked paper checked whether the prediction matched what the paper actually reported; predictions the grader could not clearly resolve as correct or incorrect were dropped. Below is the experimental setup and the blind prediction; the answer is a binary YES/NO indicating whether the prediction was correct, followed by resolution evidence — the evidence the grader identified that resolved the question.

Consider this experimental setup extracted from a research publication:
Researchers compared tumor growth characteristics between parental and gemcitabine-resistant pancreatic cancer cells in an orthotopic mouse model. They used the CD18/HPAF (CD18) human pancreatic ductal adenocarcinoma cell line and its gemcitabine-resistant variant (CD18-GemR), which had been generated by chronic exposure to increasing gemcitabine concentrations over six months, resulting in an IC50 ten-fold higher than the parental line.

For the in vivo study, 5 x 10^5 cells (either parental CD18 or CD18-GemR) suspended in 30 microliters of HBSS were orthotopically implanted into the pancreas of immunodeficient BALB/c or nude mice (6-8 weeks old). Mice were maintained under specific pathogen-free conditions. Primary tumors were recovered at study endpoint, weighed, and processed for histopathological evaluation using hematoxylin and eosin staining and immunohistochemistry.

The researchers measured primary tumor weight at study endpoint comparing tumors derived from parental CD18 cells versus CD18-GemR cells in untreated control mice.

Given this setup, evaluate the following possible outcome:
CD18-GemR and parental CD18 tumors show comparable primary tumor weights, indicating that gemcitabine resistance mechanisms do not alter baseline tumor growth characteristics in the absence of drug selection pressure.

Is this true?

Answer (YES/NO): NO